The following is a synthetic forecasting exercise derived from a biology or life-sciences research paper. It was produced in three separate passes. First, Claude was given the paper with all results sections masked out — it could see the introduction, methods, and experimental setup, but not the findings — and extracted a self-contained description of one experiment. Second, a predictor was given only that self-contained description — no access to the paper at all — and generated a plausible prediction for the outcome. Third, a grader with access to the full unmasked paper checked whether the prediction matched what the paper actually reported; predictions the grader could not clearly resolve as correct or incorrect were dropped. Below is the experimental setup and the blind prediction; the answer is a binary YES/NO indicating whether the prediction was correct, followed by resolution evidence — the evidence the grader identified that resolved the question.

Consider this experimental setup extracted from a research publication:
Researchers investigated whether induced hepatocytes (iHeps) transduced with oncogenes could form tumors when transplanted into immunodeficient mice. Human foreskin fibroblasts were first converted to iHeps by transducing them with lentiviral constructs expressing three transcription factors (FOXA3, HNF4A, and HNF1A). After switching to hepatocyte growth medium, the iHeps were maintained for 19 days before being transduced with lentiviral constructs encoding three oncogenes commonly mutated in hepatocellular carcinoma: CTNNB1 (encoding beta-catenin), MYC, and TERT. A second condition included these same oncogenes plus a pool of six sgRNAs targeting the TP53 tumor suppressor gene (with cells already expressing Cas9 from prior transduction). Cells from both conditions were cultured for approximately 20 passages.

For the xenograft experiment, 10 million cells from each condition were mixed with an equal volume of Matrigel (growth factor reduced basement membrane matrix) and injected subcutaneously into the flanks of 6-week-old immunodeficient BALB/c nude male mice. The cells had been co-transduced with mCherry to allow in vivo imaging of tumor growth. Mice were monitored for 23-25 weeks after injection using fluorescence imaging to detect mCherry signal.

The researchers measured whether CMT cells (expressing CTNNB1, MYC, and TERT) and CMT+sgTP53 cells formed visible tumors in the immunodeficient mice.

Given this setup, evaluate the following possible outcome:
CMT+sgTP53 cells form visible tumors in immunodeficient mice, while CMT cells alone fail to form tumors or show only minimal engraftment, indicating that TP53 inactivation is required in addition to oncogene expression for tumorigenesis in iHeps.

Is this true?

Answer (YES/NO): NO